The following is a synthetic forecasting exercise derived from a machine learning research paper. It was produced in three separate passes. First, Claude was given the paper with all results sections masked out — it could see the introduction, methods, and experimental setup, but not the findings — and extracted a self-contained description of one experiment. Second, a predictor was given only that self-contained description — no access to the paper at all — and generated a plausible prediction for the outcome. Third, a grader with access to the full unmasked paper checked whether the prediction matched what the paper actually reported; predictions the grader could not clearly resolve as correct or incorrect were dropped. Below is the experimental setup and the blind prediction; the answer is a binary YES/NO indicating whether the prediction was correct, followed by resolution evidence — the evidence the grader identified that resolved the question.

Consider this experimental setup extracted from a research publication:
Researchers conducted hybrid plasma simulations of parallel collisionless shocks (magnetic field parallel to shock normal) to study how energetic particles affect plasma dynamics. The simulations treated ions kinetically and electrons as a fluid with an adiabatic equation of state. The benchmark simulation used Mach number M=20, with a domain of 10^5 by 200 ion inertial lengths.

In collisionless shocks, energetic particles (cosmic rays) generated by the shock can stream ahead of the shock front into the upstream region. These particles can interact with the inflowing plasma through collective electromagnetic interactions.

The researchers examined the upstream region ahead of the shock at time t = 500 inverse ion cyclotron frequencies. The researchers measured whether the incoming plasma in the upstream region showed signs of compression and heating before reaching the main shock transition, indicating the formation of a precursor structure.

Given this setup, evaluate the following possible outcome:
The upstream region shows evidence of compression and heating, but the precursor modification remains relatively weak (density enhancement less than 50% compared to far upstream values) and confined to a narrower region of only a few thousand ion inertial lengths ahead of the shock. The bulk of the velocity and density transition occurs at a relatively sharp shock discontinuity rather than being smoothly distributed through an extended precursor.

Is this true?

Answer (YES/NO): NO